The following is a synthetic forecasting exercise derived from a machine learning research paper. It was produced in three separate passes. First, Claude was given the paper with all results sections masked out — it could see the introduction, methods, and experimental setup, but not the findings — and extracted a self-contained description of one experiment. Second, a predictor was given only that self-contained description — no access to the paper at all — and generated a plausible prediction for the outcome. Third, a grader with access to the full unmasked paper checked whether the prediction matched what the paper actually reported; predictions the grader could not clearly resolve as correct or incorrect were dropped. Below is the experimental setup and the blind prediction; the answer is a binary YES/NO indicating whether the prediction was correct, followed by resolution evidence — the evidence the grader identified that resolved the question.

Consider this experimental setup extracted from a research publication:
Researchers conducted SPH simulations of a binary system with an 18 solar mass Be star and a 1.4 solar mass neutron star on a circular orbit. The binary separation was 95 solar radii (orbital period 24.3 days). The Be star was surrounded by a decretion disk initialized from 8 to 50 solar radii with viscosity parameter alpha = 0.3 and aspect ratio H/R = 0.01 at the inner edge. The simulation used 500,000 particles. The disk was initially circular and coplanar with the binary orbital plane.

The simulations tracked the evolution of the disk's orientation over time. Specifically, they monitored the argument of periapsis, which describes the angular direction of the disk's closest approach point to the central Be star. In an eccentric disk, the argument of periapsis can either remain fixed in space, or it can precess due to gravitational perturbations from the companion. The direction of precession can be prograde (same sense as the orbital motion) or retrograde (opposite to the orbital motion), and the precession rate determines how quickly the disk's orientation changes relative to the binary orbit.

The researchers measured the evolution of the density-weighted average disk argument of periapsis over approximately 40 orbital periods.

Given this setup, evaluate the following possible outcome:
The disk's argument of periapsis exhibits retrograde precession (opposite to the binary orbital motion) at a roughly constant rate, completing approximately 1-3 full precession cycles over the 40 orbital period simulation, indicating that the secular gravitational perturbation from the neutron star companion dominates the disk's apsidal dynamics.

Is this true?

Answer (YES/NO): NO